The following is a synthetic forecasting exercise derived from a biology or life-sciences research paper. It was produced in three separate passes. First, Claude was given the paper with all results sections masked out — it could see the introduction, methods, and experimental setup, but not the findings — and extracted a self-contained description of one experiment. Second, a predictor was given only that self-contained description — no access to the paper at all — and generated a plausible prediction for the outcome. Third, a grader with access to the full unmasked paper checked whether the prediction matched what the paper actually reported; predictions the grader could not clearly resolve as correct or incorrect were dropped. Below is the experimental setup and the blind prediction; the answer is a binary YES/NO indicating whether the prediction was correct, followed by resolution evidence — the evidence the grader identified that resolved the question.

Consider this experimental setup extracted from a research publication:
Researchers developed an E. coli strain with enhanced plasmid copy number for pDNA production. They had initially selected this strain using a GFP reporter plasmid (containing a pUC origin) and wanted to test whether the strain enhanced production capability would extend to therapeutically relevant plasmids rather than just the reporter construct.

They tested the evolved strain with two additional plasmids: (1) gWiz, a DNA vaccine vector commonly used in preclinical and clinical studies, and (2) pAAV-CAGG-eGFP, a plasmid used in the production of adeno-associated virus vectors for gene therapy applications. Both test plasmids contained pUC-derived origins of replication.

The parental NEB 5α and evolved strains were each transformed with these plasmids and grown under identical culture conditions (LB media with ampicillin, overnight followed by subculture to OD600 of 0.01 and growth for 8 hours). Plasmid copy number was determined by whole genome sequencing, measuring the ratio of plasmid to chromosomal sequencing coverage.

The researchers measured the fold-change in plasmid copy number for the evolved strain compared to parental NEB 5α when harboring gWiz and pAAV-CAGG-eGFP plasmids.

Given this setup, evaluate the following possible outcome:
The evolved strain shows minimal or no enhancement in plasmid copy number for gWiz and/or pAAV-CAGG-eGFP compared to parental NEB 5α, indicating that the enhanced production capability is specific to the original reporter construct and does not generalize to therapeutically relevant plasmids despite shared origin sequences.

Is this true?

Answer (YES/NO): NO